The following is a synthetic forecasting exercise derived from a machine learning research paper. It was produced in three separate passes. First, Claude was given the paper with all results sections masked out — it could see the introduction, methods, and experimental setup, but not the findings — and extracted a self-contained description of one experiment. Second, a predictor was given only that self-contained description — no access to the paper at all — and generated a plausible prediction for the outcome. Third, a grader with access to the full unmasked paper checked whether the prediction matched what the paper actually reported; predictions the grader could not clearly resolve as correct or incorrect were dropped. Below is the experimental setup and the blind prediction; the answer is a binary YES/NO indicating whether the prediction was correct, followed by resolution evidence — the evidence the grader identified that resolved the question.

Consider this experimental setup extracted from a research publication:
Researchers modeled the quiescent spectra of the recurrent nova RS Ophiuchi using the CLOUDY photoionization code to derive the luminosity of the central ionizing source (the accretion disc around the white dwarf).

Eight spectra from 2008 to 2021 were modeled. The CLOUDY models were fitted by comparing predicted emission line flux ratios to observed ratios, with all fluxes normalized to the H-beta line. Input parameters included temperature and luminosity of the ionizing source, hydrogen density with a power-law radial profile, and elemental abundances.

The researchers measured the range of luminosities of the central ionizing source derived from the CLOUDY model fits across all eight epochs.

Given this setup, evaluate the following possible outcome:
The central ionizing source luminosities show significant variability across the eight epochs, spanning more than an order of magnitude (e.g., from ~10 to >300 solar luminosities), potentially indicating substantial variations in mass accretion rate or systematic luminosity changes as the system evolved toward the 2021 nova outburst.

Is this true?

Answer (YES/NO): NO